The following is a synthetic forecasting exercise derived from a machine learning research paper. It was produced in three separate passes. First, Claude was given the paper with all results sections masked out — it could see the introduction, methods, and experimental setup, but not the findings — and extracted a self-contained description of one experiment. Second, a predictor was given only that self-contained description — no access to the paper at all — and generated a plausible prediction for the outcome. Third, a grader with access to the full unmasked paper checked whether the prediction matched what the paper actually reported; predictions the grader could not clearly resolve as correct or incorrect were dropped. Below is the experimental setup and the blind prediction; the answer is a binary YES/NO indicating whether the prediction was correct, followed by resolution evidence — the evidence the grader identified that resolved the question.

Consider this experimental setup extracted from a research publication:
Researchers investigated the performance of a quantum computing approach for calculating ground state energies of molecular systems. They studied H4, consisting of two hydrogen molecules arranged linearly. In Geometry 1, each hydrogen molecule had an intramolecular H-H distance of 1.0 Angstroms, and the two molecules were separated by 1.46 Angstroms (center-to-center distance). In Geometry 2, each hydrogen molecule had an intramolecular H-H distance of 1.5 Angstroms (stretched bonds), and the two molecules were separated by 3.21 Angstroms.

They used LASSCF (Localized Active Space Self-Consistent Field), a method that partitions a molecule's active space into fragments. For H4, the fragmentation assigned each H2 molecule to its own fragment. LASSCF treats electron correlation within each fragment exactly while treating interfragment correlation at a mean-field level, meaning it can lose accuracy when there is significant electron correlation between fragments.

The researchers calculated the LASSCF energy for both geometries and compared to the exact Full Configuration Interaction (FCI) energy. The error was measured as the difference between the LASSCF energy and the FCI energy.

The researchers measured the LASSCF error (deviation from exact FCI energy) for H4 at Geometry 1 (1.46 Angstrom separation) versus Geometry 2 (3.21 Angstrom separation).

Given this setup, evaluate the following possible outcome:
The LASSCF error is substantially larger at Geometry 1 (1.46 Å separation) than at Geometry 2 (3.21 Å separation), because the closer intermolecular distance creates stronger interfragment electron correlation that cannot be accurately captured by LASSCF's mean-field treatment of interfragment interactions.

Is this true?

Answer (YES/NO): YES